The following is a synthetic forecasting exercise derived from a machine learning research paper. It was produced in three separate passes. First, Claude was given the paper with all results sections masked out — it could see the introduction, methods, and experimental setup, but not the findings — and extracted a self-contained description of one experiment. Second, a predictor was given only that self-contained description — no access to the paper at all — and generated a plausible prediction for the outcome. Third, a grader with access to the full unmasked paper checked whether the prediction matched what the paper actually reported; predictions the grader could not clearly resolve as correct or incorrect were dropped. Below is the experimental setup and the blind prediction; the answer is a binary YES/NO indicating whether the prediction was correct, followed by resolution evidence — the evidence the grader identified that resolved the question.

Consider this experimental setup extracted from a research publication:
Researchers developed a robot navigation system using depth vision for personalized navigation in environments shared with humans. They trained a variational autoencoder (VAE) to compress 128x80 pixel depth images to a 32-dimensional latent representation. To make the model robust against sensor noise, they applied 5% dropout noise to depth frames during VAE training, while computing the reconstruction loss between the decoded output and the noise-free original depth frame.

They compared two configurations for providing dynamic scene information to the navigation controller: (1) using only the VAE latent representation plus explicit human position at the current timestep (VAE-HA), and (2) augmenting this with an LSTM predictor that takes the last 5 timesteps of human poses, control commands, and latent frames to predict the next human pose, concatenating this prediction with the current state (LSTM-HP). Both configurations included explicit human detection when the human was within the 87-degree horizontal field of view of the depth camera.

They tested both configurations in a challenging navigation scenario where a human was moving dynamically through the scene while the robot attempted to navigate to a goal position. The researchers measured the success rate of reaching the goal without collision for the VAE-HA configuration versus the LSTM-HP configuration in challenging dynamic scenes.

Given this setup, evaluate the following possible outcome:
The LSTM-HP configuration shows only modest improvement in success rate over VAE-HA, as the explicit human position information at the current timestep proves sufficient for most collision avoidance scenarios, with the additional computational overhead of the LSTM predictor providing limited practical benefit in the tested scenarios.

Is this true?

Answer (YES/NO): NO